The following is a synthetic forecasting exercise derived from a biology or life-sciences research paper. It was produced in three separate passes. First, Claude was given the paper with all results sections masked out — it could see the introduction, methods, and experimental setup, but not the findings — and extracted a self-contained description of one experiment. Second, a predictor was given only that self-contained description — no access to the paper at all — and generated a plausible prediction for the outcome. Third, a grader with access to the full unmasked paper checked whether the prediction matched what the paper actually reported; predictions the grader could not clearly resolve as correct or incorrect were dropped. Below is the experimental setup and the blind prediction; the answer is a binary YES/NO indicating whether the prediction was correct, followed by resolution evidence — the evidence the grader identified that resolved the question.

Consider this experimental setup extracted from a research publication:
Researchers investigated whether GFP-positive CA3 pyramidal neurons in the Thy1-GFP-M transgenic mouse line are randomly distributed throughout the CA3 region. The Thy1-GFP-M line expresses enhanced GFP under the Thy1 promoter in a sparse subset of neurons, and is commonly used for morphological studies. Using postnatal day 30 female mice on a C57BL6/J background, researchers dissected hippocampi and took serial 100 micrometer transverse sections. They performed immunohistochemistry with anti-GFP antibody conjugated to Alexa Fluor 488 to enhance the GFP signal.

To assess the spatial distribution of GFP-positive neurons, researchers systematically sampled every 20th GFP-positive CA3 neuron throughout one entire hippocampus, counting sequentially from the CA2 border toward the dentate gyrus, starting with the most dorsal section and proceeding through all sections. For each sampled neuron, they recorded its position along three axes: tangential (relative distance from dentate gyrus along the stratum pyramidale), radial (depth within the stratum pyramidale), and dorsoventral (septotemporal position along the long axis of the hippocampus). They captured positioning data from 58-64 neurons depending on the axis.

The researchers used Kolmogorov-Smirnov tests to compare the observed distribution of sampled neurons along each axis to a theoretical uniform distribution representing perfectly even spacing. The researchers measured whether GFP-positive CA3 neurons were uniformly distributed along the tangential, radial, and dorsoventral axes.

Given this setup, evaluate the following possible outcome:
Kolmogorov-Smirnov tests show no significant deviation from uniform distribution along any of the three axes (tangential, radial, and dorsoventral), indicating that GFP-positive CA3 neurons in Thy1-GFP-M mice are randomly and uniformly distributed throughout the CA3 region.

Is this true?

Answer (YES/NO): NO